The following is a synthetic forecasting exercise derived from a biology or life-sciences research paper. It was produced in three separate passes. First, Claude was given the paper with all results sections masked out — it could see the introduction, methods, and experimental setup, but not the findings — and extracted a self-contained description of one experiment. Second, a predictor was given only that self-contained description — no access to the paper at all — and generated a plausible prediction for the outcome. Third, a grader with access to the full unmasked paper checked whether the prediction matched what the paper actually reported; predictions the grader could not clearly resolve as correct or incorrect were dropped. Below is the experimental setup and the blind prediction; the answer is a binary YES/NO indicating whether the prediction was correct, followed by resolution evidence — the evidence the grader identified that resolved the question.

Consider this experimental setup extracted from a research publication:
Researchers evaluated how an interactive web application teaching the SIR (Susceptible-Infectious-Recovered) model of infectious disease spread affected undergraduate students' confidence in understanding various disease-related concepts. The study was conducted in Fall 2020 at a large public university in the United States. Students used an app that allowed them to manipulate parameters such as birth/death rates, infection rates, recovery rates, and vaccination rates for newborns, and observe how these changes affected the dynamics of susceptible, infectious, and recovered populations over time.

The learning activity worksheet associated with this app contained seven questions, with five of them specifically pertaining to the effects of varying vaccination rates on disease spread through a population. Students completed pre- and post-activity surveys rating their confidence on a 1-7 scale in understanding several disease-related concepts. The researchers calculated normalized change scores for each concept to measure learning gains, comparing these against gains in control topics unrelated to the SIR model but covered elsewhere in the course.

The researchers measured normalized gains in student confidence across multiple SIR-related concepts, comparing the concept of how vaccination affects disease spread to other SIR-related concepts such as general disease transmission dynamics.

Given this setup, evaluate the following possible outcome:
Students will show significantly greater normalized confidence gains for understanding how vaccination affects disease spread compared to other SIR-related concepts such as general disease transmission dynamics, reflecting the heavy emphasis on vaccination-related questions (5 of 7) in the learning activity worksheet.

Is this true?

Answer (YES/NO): YES